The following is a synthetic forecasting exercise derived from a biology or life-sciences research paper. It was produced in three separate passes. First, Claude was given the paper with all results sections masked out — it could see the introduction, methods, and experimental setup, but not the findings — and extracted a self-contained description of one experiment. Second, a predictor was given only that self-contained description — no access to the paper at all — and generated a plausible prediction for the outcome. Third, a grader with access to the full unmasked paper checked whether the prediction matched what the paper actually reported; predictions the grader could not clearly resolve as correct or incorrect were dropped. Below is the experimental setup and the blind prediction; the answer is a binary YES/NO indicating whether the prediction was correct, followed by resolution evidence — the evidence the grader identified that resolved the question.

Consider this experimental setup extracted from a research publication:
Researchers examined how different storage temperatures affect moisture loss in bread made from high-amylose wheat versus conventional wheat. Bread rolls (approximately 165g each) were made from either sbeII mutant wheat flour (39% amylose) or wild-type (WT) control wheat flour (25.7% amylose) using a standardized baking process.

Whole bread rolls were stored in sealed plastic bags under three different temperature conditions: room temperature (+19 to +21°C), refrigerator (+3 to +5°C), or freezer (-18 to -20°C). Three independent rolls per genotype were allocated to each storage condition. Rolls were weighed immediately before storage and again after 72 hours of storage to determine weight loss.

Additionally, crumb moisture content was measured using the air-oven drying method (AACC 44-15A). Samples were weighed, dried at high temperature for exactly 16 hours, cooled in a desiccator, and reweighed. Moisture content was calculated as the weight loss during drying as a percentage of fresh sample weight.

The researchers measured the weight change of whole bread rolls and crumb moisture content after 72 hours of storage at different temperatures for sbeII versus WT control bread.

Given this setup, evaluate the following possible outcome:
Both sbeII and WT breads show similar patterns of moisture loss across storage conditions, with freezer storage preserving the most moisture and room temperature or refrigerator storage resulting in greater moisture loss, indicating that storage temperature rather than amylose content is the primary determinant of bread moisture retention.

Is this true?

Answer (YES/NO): NO